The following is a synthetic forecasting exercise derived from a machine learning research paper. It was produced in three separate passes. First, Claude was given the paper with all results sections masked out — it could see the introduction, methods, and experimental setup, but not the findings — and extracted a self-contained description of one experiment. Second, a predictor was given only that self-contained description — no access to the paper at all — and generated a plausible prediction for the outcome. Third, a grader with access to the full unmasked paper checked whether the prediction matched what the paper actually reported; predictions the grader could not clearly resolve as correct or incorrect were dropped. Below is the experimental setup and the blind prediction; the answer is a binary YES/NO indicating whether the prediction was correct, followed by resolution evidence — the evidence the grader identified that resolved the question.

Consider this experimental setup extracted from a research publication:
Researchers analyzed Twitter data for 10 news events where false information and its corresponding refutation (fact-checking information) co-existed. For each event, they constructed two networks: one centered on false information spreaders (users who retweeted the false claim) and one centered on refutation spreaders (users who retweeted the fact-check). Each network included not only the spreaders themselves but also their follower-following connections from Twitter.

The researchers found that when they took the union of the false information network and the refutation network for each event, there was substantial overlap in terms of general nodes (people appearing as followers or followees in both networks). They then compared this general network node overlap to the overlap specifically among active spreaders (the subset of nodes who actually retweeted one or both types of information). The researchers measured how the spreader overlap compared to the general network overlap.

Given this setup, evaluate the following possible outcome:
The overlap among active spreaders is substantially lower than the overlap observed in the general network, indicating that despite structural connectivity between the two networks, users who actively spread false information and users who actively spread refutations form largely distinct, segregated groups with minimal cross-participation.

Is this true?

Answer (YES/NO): YES